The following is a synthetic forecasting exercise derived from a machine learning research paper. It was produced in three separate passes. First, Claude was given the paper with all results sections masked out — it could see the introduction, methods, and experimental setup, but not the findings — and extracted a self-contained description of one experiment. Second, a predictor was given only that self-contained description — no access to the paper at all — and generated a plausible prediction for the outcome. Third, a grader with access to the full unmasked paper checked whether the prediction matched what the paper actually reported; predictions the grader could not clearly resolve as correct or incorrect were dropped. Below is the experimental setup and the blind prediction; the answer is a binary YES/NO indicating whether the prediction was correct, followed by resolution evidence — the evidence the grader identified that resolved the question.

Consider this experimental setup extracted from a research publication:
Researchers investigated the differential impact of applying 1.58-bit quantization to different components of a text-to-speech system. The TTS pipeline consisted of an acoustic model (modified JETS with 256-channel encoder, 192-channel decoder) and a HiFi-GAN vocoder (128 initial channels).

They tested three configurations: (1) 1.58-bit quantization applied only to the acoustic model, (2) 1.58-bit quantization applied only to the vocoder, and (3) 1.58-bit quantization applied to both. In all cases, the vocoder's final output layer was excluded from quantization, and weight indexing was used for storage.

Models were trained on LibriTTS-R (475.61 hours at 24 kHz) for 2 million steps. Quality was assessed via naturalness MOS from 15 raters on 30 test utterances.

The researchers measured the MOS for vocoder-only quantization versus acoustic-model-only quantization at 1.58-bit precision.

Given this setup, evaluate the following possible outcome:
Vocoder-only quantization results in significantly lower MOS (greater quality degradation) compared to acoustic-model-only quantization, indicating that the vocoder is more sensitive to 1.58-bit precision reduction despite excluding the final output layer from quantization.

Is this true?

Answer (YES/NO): YES